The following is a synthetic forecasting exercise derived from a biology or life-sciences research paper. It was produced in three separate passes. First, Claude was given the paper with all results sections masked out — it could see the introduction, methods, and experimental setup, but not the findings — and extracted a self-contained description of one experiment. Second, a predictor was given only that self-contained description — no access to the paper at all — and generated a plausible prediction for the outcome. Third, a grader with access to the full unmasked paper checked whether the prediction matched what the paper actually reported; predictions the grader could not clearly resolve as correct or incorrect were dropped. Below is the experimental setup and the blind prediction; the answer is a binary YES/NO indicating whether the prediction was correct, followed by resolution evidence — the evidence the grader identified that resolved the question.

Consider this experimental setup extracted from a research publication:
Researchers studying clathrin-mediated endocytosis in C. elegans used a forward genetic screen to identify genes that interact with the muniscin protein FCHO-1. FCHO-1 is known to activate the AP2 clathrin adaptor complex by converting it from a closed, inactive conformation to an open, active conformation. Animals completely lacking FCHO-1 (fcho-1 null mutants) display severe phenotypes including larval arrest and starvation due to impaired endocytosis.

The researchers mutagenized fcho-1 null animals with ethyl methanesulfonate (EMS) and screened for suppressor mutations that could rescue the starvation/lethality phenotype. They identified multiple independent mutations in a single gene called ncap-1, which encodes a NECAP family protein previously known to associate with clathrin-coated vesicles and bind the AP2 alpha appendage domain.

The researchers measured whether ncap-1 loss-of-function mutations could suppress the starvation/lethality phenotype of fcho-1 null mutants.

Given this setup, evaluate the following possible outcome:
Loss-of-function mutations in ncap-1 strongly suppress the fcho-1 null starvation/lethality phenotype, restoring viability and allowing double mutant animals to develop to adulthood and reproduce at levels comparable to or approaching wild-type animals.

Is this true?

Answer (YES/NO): NO